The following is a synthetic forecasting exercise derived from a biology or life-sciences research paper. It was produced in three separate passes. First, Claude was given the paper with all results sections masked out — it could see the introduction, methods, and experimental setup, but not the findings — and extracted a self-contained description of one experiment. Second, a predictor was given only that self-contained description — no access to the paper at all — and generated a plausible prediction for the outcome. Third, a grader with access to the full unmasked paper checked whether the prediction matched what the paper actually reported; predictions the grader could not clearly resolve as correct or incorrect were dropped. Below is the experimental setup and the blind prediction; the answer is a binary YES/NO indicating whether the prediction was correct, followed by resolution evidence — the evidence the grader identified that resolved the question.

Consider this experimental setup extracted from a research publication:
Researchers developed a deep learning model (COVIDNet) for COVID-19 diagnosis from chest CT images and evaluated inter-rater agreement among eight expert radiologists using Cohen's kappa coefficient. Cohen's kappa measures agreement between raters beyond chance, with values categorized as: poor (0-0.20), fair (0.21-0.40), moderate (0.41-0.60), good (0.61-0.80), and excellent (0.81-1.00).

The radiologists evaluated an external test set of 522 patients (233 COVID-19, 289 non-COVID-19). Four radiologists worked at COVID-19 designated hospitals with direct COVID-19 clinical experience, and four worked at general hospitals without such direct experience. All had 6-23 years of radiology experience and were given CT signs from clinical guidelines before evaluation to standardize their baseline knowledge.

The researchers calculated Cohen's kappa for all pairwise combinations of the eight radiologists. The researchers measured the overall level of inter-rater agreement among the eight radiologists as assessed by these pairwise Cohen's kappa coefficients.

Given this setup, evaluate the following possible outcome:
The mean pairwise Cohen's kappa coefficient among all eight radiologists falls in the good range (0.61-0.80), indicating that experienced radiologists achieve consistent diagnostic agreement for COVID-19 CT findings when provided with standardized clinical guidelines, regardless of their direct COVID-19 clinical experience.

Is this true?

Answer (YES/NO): YES